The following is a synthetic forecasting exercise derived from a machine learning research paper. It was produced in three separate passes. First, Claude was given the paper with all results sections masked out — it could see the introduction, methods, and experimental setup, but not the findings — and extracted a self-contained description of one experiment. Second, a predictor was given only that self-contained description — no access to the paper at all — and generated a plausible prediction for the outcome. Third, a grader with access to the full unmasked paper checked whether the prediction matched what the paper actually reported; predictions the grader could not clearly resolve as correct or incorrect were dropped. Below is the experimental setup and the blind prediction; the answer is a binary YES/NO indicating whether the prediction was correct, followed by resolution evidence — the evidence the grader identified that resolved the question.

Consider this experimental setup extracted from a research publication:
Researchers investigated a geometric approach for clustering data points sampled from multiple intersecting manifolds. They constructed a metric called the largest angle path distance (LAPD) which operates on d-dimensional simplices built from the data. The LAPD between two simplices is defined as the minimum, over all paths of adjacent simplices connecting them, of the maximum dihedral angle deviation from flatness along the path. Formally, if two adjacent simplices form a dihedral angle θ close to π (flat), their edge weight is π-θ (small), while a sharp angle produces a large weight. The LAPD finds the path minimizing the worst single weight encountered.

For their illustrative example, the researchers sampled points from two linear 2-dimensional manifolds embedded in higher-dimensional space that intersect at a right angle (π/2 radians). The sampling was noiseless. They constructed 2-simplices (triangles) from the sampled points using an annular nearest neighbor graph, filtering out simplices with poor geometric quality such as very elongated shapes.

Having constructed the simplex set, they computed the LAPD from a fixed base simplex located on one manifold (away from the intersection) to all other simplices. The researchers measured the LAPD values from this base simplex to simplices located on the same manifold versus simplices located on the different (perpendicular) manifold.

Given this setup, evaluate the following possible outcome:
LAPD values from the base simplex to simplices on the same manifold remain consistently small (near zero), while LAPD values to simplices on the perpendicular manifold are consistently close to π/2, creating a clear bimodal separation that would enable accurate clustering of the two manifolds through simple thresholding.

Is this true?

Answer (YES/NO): NO